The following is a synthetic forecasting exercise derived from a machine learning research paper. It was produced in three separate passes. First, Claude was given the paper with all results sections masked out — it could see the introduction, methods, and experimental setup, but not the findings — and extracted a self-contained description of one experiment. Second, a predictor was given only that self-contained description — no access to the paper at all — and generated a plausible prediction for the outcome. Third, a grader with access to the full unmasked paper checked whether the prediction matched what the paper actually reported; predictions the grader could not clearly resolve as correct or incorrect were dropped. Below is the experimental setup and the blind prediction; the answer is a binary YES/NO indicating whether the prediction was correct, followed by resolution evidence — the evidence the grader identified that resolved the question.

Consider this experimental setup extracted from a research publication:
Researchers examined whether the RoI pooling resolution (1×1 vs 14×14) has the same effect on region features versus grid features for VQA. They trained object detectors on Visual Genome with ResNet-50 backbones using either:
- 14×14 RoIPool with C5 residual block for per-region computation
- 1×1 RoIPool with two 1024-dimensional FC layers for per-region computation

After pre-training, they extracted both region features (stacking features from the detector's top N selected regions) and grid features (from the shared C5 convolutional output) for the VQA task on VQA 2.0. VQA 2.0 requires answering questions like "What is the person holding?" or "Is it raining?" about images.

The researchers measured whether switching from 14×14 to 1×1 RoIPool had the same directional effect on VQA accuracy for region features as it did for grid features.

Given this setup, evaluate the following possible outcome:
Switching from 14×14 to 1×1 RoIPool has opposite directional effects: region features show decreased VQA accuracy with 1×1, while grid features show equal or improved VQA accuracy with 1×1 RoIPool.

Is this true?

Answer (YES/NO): YES